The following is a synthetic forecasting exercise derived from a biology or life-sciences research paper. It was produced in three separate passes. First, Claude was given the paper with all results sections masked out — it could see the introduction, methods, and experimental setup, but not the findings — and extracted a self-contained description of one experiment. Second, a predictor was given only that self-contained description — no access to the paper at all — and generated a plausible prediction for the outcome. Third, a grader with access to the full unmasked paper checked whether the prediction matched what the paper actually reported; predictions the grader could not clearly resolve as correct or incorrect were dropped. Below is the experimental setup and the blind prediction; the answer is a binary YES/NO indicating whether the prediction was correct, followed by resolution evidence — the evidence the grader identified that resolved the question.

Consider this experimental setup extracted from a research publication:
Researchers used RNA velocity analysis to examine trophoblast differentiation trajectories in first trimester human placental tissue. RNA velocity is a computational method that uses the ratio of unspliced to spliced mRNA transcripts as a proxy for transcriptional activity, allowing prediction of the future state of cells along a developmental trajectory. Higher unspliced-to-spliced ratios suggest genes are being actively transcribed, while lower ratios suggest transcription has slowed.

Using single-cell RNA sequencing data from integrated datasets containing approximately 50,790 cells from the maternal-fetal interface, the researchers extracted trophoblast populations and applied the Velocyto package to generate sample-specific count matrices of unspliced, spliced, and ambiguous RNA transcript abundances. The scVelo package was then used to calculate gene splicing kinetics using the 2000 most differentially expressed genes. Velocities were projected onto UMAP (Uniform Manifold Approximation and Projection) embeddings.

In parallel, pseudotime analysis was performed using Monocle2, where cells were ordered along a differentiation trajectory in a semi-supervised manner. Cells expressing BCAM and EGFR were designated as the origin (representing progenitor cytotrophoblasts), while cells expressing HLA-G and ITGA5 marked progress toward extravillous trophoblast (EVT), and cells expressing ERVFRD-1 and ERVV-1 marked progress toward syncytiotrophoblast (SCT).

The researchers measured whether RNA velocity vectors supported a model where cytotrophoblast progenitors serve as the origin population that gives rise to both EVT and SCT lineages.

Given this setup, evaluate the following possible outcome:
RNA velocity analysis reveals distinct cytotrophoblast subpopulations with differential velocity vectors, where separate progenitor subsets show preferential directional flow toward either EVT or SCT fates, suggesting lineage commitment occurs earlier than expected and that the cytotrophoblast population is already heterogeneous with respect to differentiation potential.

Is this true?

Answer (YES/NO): NO